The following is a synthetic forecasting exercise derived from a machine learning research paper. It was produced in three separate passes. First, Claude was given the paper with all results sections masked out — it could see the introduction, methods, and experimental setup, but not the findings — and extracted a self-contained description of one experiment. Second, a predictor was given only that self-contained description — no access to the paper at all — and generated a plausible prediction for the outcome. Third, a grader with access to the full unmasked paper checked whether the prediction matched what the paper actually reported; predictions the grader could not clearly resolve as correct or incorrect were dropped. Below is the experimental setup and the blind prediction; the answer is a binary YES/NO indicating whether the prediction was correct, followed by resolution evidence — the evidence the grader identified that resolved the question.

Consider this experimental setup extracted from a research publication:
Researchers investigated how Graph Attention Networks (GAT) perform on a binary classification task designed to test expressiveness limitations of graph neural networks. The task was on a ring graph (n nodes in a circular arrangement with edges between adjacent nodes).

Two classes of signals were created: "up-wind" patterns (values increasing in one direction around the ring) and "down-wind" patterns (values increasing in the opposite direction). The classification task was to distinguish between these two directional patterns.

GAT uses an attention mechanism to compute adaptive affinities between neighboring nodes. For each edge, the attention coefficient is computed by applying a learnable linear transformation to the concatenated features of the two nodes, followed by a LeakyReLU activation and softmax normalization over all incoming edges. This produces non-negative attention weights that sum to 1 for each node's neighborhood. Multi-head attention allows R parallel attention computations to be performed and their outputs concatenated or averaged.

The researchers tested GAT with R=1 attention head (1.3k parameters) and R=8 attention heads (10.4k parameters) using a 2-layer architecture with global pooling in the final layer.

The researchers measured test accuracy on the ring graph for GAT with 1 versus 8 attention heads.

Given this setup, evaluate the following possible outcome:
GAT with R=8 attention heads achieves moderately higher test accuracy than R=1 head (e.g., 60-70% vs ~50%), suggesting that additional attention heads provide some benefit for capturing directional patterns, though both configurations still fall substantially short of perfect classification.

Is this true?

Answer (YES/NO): NO